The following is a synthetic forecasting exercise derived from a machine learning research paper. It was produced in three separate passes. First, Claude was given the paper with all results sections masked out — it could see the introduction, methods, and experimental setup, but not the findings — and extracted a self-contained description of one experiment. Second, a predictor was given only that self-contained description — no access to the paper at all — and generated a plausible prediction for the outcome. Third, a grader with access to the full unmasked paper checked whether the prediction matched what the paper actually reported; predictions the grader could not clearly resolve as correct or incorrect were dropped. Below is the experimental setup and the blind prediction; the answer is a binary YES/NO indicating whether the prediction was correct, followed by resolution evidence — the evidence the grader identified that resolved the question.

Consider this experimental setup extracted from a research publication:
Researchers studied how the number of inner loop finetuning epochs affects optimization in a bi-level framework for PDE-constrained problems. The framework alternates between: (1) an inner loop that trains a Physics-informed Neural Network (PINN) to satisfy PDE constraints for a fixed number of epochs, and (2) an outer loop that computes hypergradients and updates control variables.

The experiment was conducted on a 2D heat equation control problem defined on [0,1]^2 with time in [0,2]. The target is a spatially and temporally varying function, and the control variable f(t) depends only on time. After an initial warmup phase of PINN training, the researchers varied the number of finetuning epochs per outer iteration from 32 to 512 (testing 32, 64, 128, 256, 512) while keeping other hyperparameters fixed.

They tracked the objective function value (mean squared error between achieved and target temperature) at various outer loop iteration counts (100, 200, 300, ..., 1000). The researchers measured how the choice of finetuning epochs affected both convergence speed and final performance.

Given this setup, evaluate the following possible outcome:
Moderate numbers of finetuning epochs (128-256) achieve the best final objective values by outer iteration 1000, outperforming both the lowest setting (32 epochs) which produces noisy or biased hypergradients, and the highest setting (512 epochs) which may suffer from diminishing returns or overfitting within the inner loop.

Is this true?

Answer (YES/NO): NO